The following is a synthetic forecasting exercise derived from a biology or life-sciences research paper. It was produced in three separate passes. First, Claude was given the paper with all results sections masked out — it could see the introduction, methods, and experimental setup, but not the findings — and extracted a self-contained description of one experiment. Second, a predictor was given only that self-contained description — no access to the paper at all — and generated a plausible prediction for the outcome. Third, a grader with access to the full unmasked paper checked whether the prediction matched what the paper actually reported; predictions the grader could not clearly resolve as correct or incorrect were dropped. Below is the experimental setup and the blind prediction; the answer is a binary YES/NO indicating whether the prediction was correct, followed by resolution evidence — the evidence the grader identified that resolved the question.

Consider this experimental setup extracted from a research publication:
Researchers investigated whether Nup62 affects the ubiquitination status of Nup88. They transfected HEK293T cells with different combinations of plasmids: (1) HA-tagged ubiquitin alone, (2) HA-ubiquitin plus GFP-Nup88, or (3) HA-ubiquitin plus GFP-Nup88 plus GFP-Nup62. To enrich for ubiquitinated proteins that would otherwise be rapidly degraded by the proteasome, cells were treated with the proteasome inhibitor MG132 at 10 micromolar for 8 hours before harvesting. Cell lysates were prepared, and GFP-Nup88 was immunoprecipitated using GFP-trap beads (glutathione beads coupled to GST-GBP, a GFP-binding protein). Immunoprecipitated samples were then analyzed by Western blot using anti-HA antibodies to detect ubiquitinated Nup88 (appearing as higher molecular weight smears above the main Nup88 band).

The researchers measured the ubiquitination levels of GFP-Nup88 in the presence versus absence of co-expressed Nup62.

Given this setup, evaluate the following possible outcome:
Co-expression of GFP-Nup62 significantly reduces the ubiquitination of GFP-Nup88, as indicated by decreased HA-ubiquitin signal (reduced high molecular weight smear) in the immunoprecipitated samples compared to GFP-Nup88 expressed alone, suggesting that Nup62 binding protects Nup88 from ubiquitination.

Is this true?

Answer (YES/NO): YES